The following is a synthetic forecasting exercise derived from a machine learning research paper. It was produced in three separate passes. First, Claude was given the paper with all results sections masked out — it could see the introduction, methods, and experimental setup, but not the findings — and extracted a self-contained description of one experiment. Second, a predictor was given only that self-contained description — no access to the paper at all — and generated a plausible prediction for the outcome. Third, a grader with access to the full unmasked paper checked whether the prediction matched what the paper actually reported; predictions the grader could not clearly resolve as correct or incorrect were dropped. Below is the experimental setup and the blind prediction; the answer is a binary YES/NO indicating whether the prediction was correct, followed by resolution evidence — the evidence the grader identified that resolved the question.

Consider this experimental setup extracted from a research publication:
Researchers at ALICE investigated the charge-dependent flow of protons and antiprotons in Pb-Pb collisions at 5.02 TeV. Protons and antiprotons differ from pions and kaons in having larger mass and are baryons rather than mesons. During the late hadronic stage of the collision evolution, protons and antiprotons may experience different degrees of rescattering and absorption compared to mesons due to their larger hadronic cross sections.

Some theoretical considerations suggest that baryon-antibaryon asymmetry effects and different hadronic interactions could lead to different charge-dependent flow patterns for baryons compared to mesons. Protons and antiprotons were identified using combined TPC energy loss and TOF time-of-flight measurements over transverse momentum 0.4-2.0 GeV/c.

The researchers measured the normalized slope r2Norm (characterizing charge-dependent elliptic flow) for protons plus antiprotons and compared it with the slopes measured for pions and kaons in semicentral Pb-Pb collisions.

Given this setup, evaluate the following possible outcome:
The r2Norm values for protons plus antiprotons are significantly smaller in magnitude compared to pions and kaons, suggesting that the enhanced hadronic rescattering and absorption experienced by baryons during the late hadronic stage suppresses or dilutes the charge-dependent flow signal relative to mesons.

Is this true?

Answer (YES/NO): NO